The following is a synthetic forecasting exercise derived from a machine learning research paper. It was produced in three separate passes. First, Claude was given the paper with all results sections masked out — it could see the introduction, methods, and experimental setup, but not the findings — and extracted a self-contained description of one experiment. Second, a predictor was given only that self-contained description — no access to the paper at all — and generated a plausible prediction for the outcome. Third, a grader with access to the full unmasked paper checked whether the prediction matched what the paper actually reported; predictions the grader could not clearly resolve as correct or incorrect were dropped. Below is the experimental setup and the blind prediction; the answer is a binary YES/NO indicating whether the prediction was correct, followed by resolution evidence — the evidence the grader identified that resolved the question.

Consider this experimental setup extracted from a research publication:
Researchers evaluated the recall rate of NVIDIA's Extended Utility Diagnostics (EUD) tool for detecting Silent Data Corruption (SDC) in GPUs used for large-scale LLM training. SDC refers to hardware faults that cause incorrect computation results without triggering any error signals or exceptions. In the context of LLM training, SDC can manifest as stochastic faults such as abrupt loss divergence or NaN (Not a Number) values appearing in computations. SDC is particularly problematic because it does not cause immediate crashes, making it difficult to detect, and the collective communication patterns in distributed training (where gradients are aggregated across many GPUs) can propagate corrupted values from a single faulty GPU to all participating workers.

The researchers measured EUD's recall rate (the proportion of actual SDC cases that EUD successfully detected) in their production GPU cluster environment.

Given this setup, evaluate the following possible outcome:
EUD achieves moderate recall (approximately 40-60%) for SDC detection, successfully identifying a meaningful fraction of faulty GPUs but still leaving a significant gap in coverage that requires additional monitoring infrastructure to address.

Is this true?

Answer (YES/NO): NO